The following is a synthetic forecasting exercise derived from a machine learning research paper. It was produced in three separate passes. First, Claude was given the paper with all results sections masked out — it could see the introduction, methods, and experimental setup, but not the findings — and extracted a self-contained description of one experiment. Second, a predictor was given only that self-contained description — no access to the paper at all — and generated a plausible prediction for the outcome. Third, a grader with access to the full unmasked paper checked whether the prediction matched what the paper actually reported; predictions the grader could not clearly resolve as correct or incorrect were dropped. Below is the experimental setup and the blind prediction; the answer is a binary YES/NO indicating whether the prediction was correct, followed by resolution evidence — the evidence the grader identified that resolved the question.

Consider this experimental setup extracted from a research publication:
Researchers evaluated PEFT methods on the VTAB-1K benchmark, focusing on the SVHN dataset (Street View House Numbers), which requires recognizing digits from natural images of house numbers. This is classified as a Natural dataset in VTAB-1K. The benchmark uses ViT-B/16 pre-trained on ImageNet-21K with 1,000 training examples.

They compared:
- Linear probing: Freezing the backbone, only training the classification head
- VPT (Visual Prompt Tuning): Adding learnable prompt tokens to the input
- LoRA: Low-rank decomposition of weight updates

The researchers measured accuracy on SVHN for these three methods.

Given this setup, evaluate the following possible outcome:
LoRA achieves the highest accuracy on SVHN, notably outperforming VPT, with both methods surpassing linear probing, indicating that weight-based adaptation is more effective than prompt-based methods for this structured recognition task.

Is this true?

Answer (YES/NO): YES